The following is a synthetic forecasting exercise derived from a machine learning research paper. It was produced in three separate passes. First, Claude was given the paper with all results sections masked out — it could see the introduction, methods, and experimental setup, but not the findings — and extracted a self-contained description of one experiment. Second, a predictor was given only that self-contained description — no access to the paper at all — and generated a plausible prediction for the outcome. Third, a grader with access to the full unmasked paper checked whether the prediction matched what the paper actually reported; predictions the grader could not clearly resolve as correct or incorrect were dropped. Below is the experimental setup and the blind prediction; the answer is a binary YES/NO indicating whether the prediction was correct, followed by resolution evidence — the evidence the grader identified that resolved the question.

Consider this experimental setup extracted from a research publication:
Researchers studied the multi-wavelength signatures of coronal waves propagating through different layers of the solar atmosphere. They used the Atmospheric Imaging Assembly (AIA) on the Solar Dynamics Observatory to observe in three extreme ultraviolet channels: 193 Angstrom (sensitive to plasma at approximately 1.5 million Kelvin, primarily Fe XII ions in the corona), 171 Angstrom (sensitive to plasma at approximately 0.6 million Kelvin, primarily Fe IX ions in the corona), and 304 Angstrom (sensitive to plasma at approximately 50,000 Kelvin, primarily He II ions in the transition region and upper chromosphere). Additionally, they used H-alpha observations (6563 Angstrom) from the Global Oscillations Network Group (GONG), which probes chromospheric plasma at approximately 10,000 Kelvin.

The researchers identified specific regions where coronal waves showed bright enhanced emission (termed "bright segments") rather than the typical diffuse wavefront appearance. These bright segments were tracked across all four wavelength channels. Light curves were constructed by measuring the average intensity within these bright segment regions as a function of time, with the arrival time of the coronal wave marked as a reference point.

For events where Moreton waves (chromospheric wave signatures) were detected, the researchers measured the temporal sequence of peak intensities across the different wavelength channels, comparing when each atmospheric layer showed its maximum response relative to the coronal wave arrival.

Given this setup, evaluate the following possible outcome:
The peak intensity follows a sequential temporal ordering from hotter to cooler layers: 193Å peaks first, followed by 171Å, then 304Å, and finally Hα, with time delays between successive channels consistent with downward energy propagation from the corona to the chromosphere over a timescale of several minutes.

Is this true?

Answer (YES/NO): NO